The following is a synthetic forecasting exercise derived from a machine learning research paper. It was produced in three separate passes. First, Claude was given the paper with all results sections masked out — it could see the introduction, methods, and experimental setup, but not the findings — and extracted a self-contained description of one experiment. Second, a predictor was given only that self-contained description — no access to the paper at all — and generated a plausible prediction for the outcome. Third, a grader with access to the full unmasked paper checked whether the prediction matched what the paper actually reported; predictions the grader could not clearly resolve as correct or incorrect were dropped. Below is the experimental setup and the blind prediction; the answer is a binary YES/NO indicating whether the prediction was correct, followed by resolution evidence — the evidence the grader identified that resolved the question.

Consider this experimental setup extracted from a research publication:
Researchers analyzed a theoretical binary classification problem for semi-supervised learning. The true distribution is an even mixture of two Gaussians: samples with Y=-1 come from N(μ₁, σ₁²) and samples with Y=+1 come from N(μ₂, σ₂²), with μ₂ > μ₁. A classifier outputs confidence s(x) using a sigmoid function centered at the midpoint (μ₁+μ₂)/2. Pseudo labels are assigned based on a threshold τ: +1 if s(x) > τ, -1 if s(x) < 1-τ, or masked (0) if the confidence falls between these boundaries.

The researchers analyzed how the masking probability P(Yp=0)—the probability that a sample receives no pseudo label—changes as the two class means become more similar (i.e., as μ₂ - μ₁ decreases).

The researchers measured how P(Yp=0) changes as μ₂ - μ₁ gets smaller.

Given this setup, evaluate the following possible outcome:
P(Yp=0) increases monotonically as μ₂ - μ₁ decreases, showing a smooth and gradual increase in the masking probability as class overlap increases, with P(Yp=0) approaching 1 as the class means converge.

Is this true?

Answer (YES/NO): NO